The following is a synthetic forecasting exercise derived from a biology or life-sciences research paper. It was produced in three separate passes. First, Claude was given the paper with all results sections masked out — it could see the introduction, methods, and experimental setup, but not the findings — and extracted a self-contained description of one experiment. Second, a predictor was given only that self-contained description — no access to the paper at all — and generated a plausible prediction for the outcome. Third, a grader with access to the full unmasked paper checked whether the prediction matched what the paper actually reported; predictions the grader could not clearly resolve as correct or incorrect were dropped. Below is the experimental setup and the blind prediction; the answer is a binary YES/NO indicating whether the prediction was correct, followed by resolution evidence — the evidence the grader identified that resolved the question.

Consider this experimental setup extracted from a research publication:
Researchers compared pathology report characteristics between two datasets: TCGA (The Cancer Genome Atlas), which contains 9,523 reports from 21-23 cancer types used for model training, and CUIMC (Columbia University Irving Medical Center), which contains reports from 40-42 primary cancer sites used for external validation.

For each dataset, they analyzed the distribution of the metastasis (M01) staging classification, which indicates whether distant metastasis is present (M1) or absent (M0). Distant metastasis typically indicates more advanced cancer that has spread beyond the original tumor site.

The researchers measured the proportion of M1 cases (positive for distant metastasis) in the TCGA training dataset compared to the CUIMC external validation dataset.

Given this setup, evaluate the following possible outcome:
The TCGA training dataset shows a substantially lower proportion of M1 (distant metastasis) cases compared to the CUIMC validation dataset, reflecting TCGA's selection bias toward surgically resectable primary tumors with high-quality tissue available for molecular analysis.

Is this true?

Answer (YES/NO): YES